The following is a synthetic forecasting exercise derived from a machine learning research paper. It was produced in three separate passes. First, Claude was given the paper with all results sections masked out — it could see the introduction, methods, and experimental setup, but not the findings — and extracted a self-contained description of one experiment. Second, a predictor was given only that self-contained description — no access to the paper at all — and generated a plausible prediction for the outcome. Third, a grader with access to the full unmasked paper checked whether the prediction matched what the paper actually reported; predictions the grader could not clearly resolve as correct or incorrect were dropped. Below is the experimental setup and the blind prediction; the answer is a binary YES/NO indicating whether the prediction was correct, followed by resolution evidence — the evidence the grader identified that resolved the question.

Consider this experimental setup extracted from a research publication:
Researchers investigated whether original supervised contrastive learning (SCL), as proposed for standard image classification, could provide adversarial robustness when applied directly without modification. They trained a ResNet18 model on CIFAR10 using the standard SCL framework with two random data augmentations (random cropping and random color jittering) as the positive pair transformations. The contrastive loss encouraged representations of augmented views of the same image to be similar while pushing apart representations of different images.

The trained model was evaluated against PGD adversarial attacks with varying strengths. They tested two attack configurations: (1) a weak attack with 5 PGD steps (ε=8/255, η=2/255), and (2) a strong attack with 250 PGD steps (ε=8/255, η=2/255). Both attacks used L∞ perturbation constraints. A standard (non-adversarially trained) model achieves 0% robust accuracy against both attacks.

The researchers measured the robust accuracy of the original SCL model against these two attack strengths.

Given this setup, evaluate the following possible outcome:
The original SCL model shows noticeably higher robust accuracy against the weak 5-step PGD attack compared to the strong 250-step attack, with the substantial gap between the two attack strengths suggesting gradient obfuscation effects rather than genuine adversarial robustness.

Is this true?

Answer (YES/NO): NO